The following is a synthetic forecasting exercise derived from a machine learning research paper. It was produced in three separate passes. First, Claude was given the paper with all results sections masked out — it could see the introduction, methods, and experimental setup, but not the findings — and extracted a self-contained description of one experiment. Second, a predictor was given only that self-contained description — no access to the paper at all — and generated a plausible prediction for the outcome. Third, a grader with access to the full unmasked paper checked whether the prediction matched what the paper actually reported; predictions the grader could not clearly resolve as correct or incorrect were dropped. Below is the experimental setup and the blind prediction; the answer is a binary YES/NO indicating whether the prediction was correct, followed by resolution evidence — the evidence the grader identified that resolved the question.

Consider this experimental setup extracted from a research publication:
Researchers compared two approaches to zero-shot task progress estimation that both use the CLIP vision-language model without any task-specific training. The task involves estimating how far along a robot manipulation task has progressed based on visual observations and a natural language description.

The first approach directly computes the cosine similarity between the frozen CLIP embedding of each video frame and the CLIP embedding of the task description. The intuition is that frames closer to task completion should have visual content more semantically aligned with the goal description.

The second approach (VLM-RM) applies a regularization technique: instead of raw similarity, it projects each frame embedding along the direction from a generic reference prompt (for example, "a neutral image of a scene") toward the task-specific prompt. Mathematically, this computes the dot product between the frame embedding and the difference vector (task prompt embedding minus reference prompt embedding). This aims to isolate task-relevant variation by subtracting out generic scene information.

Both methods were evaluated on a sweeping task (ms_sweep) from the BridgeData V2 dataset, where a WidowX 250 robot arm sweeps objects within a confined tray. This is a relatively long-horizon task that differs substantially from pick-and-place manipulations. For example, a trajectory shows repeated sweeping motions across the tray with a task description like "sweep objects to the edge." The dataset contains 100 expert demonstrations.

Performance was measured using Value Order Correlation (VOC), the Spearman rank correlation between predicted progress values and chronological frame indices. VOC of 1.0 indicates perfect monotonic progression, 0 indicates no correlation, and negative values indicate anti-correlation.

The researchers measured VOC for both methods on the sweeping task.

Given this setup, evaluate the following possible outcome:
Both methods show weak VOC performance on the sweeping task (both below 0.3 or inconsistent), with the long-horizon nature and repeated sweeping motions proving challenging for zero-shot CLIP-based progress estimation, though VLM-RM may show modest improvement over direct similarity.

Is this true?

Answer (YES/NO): NO